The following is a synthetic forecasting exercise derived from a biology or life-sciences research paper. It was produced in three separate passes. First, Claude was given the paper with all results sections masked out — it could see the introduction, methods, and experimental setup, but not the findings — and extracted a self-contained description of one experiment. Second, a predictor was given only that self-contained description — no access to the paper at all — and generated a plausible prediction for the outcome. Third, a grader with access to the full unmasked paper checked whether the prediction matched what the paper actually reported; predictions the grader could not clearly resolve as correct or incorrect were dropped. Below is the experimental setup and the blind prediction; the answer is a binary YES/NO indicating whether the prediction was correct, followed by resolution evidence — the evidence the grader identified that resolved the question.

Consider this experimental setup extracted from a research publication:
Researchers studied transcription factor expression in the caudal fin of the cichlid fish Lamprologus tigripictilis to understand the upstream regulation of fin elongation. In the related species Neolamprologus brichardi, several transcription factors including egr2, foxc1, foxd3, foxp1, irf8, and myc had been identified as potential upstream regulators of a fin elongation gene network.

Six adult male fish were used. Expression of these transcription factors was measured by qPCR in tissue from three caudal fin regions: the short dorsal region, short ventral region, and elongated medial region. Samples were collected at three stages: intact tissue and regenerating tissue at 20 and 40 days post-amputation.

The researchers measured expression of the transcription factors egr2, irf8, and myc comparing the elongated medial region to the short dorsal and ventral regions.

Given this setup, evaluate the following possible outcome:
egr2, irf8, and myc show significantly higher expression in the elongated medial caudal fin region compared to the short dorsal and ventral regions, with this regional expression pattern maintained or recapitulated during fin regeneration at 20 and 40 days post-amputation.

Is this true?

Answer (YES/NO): NO